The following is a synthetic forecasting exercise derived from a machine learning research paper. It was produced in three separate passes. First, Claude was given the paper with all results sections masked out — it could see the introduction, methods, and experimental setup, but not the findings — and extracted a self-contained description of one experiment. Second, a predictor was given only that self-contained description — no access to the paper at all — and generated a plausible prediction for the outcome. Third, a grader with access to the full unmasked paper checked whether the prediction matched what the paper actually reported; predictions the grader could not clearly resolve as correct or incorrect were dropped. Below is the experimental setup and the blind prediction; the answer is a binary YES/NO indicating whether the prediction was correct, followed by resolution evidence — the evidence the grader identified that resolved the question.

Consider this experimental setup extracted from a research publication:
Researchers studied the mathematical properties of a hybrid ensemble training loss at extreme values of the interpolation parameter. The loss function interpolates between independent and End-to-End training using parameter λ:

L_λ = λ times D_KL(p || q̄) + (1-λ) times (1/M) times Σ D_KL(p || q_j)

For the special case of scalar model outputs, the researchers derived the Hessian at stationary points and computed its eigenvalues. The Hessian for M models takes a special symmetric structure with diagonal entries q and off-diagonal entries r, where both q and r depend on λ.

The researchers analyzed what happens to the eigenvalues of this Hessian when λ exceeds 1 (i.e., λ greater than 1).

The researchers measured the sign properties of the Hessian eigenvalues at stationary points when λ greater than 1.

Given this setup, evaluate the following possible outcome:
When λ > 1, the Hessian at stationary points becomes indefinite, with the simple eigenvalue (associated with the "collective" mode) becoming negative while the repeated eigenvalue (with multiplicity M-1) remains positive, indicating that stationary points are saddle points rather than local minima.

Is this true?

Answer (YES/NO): NO